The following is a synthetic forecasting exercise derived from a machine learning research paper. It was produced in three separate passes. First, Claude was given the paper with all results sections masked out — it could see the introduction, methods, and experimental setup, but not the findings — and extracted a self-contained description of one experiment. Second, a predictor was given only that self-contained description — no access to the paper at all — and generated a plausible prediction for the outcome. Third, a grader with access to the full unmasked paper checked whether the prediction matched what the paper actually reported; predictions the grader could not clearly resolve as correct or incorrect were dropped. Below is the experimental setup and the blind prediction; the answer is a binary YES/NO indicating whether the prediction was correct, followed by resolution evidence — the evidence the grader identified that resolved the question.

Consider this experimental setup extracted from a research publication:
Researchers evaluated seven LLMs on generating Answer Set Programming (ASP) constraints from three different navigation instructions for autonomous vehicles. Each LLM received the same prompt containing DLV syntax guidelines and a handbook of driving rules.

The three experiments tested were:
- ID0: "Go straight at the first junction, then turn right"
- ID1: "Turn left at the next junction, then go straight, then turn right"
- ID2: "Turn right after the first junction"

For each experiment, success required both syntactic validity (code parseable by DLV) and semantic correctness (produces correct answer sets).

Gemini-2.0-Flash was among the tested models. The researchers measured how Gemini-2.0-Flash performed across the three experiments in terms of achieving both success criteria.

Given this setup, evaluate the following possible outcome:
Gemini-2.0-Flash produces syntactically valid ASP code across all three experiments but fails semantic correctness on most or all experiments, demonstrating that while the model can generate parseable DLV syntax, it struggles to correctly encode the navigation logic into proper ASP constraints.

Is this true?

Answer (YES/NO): NO